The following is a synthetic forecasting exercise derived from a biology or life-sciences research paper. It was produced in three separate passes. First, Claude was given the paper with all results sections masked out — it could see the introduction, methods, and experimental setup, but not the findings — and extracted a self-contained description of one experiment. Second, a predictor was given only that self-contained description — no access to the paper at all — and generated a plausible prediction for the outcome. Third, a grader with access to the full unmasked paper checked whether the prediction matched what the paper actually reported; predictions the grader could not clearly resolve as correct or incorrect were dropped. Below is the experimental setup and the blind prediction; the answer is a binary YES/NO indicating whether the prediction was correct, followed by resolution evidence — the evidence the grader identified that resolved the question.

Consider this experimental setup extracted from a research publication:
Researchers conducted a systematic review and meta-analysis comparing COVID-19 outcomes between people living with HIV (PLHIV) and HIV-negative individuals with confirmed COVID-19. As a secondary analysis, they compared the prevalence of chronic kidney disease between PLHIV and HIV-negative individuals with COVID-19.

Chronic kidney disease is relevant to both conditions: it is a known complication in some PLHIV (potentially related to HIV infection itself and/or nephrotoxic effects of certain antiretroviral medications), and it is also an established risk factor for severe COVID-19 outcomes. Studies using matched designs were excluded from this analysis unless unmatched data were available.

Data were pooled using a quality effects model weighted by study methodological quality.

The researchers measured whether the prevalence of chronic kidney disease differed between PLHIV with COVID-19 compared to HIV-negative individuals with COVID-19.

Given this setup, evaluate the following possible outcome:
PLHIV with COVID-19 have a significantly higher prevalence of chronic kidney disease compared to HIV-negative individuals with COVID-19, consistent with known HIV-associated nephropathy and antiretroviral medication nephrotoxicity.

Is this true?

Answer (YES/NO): NO